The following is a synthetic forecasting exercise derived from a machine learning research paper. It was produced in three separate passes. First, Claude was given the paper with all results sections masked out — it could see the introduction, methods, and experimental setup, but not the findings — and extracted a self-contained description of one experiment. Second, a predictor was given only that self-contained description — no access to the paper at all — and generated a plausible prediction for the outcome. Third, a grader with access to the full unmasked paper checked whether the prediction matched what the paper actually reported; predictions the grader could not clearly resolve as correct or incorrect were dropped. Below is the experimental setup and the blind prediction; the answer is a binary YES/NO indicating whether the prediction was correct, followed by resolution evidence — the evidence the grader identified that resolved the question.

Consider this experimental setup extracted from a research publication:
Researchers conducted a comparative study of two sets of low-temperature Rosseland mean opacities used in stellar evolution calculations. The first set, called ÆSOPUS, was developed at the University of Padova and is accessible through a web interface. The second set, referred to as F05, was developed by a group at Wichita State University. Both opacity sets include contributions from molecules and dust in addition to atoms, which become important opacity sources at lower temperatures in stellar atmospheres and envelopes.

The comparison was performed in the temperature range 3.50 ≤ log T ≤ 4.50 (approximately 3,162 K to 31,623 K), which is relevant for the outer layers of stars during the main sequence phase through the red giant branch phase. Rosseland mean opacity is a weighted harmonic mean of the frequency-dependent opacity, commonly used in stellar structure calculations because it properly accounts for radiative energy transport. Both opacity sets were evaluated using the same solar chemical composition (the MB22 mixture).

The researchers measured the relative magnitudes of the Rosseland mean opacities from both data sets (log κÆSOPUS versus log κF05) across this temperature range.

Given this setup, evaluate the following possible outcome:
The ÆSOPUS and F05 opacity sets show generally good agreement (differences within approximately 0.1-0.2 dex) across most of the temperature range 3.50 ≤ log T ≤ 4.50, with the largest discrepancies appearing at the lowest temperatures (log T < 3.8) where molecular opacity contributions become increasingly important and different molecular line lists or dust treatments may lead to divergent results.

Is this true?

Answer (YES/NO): NO